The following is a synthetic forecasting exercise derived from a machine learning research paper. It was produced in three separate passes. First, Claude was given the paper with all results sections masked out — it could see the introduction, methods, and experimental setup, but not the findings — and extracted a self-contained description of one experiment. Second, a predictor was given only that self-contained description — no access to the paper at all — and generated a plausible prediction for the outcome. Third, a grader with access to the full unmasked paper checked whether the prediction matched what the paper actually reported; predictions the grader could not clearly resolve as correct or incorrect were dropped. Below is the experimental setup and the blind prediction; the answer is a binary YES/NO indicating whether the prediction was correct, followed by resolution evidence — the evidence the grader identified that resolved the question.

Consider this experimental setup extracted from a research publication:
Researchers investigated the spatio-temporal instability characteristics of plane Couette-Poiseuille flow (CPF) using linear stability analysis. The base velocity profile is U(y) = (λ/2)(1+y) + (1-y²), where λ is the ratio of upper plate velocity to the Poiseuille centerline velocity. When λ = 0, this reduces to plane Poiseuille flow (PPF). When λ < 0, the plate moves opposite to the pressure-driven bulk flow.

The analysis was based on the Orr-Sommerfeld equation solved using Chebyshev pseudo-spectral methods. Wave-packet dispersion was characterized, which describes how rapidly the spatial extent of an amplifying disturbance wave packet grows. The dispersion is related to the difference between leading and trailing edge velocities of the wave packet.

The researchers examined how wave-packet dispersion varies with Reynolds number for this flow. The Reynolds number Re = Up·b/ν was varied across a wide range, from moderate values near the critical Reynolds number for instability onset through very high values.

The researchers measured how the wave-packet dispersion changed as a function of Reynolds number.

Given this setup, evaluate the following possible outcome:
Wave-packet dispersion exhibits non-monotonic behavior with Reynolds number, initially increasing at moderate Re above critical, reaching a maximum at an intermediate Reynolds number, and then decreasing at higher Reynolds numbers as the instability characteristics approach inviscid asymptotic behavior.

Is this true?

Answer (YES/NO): YES